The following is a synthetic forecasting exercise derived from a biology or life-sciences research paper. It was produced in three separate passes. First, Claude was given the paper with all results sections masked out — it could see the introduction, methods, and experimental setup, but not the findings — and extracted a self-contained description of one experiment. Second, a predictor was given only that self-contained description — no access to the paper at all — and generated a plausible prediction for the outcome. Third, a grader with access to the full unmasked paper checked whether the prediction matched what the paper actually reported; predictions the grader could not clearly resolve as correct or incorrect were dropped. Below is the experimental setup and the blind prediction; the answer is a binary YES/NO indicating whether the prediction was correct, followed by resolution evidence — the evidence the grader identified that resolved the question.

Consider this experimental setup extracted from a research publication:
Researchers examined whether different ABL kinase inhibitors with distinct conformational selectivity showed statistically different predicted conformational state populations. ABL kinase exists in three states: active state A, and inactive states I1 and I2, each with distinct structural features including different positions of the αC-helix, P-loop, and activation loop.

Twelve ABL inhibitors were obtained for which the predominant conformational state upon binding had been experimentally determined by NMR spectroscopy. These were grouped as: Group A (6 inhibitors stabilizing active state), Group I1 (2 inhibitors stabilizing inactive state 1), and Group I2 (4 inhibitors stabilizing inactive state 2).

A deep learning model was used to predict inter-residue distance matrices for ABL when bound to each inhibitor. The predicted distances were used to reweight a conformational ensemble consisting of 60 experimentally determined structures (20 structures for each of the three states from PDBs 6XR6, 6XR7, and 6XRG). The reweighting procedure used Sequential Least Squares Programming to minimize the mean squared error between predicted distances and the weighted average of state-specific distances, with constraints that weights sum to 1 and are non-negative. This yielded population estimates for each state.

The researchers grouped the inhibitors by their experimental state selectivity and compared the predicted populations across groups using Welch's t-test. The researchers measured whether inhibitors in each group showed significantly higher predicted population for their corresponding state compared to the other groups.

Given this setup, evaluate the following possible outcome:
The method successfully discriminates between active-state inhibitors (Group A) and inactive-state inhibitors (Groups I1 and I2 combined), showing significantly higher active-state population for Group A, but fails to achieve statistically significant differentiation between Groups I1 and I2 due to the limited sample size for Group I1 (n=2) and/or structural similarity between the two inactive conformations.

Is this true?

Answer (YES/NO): NO